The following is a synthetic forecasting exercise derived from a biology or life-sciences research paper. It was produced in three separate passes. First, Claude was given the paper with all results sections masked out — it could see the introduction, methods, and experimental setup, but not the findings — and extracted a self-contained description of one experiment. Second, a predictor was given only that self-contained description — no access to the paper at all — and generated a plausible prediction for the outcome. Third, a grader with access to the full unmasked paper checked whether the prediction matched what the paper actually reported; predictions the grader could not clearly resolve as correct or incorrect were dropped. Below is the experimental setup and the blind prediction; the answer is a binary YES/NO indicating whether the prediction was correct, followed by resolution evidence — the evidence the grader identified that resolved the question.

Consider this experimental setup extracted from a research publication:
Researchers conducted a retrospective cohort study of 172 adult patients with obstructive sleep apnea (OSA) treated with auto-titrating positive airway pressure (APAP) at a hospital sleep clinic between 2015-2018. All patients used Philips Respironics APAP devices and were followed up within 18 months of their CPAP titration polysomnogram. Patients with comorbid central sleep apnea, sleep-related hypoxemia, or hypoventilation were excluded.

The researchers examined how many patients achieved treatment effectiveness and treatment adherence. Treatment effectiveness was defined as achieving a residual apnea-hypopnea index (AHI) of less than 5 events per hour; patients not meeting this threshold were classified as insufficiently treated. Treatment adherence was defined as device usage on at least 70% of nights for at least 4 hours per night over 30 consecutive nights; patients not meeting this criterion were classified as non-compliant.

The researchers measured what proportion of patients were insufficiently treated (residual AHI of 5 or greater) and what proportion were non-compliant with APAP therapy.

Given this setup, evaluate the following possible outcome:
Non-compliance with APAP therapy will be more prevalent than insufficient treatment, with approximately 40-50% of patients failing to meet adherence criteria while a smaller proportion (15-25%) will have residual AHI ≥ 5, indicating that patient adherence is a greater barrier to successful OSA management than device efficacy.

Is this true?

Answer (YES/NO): NO